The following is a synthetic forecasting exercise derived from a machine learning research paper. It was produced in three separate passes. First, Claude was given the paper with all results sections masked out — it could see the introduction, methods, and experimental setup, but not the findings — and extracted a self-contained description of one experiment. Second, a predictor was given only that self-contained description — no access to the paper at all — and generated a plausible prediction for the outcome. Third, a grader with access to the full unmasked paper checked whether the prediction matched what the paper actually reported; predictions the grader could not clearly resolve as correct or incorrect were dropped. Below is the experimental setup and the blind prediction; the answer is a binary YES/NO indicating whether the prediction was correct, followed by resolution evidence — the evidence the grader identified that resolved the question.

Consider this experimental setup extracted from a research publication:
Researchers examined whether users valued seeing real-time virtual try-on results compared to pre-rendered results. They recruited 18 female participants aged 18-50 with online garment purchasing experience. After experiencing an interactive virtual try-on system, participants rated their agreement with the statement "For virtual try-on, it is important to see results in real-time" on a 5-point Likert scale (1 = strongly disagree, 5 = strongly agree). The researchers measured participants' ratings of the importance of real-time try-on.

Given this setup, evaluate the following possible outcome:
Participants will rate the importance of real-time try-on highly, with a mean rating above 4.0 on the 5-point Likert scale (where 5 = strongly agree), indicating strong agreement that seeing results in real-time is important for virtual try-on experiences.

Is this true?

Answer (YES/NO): YES